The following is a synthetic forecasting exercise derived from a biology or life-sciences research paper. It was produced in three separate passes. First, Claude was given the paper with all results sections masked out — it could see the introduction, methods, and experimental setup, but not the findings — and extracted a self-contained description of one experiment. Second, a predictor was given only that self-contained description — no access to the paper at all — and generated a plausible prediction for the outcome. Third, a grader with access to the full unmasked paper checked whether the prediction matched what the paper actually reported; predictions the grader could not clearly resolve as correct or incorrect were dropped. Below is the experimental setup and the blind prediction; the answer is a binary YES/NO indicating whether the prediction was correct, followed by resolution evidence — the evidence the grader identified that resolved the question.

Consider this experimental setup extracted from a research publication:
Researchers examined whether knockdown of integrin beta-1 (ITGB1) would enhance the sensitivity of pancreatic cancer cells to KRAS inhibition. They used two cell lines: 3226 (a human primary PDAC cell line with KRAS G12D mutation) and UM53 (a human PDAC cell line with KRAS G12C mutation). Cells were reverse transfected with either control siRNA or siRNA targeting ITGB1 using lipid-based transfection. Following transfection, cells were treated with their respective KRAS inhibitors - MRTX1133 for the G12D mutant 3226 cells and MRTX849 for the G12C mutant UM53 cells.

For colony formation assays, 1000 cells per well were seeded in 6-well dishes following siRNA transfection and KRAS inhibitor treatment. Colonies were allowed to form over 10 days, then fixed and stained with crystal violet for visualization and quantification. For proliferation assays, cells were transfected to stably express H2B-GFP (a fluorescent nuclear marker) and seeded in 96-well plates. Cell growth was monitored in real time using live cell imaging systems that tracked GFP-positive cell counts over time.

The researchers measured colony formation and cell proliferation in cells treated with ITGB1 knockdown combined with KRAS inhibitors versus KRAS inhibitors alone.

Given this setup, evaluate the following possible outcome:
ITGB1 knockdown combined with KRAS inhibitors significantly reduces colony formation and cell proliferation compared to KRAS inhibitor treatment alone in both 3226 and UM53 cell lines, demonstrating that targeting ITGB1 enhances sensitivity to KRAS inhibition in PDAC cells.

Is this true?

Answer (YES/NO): YES